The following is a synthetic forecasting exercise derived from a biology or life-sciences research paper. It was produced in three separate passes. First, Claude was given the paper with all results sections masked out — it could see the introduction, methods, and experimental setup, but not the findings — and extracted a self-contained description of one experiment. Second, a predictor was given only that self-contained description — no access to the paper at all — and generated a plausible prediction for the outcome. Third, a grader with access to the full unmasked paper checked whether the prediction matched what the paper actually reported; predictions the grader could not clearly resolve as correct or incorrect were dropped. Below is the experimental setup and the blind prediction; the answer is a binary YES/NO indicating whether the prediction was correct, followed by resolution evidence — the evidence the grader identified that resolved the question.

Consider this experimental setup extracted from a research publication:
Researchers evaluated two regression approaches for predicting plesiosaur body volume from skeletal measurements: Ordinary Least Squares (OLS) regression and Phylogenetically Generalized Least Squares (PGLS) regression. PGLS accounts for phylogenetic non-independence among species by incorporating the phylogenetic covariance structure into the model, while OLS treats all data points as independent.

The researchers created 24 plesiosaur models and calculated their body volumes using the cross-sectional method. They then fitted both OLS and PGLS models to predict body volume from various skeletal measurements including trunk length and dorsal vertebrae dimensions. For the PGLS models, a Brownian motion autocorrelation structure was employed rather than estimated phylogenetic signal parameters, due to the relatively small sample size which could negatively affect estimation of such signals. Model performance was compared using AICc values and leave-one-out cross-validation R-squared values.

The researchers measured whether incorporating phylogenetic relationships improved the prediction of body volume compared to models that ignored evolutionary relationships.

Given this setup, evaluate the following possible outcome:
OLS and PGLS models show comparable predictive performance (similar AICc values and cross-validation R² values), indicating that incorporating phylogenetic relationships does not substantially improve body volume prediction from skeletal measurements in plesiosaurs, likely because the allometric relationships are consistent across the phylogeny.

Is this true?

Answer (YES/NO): YES